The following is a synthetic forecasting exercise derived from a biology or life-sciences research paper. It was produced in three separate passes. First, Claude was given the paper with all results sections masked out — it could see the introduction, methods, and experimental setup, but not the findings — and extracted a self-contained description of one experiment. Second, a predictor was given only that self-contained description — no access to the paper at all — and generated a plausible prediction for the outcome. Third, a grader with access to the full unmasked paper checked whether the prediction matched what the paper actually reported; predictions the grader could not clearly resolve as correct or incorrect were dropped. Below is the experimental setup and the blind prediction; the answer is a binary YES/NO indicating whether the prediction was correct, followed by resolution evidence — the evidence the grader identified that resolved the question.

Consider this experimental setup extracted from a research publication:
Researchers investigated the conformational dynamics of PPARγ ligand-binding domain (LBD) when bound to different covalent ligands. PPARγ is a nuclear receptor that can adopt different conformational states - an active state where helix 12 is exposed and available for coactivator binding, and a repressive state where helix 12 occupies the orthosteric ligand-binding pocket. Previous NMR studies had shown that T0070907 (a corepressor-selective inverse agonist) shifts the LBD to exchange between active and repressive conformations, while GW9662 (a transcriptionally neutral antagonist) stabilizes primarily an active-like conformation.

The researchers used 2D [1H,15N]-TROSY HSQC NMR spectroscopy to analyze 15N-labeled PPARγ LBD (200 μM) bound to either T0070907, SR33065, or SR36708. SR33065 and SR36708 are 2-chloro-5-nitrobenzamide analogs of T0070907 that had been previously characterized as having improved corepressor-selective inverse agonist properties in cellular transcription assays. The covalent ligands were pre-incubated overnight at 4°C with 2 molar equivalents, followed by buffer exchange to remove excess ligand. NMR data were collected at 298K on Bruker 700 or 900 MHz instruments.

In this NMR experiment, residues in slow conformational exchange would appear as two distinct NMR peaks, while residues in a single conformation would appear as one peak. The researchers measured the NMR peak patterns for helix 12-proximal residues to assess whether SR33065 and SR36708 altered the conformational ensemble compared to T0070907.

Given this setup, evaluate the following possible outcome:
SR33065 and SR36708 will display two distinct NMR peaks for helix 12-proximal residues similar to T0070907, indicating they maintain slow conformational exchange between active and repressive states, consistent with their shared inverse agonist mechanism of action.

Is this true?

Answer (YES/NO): NO